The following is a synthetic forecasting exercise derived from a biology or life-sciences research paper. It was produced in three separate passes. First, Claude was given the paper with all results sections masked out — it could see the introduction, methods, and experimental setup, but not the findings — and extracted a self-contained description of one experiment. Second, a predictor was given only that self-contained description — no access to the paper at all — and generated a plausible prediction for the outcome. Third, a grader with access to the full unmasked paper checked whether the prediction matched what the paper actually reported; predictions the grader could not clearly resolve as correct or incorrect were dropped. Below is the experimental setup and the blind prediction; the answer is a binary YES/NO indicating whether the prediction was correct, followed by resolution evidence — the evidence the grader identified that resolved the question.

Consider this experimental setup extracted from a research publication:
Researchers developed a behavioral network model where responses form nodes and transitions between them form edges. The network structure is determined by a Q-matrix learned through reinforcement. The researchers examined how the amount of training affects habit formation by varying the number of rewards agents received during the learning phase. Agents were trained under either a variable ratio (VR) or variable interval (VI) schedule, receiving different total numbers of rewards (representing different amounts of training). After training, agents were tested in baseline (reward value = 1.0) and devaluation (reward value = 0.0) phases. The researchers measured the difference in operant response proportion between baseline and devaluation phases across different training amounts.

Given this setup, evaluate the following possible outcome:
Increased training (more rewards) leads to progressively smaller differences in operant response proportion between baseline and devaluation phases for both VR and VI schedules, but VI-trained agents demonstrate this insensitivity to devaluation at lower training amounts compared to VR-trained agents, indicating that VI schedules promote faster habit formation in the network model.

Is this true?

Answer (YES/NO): YES